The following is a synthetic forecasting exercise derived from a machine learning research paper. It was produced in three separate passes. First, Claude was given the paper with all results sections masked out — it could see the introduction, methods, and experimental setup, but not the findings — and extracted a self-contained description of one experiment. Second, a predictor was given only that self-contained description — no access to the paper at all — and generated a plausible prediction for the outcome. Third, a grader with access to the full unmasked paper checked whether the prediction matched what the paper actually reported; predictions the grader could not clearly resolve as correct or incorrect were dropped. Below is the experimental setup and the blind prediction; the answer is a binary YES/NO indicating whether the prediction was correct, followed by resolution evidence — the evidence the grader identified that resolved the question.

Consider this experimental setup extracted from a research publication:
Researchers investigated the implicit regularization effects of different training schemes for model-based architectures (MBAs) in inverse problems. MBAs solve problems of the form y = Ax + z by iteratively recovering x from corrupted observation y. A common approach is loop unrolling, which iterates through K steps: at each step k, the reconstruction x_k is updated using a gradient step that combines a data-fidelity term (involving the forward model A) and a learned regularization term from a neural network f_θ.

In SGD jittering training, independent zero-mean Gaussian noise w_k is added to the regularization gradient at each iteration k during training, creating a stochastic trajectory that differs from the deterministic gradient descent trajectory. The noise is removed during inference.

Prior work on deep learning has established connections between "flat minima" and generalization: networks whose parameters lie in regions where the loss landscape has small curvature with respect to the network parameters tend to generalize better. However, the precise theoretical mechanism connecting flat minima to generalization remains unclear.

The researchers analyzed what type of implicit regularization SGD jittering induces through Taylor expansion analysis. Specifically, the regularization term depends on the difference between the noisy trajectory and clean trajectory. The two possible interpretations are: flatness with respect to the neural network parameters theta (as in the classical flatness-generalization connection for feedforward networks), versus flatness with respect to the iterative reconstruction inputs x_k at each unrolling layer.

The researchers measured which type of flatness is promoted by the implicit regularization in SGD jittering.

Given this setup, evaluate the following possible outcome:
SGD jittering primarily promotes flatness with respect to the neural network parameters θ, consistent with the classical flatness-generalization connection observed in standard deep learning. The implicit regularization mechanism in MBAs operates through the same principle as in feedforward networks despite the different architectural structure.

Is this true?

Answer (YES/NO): NO